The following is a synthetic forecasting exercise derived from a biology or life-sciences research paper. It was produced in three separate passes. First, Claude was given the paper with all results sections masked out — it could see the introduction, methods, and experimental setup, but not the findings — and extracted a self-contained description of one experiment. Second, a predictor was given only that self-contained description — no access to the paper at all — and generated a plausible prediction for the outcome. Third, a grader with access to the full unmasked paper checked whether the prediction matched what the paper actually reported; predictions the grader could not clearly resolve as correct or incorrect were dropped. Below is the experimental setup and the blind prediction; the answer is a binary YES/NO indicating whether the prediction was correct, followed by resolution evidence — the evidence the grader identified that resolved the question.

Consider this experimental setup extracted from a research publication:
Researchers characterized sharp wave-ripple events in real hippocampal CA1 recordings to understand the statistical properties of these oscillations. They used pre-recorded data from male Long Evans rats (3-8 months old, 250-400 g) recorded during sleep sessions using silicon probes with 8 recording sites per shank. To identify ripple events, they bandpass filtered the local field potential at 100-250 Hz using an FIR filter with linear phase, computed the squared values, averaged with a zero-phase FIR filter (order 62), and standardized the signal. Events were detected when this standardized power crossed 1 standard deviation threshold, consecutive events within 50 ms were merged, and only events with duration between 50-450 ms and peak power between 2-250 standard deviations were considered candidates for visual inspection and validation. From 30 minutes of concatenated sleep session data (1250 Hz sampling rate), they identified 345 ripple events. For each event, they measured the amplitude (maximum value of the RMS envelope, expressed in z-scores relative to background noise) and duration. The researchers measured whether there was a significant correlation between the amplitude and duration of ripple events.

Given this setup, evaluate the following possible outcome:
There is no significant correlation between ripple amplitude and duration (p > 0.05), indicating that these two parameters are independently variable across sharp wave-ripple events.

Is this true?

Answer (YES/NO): NO